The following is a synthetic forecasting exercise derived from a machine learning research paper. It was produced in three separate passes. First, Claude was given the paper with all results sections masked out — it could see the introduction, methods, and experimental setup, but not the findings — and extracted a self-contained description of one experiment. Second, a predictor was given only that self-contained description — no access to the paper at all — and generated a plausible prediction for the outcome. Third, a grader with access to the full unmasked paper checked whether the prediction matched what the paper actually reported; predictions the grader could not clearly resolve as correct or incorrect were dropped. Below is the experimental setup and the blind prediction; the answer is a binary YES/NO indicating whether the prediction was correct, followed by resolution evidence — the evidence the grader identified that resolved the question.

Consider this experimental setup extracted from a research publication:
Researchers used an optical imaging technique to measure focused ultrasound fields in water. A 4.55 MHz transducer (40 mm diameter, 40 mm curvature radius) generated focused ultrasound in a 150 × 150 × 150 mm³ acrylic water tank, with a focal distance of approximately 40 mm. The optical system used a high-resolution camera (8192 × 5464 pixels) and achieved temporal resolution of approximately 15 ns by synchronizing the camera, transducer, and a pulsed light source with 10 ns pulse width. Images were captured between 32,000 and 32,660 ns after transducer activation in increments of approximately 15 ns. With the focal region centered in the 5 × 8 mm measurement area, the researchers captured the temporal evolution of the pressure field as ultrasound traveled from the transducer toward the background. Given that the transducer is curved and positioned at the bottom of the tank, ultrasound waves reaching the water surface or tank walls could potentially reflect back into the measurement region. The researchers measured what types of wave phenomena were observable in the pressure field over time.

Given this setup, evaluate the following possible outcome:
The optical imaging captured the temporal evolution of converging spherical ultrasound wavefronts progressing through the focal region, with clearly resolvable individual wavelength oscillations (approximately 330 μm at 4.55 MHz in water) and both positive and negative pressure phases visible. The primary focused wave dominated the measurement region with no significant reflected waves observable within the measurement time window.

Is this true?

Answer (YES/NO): YES